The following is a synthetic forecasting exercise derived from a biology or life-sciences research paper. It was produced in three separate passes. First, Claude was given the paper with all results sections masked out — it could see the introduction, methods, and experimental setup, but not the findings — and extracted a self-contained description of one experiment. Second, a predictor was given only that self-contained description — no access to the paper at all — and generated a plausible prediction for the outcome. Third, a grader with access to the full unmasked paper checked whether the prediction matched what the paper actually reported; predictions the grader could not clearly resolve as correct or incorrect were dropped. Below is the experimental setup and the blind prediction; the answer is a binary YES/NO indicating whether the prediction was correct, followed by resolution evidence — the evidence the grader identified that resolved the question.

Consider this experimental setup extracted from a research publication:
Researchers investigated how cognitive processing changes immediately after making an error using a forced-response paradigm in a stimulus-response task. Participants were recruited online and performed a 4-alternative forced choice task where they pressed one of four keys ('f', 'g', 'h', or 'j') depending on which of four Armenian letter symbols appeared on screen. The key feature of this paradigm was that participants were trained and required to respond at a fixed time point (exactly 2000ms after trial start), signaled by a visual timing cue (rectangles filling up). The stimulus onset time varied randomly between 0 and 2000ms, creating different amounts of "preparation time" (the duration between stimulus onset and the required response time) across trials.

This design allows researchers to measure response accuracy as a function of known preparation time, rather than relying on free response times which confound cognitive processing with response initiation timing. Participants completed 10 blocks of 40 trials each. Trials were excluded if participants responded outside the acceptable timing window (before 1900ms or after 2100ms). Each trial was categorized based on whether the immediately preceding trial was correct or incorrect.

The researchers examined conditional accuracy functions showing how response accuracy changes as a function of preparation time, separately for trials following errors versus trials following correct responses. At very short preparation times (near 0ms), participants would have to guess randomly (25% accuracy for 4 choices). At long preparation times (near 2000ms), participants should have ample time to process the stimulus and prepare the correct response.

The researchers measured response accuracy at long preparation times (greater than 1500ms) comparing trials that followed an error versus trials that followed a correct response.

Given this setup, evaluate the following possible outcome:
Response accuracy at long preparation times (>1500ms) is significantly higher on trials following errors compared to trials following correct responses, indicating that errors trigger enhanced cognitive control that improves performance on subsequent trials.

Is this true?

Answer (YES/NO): NO